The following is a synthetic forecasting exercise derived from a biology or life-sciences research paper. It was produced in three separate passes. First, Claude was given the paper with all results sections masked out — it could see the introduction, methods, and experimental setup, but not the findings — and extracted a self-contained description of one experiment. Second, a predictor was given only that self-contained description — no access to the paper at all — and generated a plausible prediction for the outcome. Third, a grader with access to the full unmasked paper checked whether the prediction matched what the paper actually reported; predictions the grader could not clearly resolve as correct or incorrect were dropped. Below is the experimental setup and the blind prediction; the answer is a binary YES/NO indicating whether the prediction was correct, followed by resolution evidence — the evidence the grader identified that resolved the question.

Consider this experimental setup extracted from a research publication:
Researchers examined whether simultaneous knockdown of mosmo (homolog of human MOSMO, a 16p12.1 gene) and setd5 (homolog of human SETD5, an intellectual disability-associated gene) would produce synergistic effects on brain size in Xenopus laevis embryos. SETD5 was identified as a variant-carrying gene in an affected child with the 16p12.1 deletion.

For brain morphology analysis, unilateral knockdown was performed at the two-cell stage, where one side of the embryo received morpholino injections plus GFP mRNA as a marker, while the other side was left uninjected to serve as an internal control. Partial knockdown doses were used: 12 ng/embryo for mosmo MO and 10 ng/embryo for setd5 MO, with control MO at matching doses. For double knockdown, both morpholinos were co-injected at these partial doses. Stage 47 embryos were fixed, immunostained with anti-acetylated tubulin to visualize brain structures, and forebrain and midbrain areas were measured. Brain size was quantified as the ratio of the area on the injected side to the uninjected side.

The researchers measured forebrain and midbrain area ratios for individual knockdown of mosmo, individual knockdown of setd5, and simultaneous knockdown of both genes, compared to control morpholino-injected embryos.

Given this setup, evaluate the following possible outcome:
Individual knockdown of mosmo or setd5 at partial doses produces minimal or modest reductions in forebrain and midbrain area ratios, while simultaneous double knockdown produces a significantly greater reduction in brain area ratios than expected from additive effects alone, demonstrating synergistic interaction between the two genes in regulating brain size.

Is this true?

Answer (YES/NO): NO